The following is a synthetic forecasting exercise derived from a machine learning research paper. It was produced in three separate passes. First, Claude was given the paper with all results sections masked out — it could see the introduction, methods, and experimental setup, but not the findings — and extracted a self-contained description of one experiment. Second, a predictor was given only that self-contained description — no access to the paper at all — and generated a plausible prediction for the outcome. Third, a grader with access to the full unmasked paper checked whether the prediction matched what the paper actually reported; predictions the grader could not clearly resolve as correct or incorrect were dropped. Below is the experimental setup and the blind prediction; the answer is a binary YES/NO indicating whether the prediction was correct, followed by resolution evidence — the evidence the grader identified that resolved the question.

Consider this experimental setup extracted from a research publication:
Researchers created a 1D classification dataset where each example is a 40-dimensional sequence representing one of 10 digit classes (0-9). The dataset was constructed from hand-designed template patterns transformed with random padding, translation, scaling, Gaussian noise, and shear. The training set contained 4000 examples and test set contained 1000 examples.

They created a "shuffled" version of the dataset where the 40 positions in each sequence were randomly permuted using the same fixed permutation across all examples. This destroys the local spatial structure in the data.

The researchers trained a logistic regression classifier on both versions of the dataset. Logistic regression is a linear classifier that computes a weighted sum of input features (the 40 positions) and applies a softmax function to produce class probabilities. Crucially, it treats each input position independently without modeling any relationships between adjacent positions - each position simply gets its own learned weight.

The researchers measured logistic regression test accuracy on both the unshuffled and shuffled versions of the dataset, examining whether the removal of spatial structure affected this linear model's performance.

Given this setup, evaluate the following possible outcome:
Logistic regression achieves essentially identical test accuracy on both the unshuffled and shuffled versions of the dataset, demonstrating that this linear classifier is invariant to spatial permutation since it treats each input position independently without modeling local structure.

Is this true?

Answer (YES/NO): YES